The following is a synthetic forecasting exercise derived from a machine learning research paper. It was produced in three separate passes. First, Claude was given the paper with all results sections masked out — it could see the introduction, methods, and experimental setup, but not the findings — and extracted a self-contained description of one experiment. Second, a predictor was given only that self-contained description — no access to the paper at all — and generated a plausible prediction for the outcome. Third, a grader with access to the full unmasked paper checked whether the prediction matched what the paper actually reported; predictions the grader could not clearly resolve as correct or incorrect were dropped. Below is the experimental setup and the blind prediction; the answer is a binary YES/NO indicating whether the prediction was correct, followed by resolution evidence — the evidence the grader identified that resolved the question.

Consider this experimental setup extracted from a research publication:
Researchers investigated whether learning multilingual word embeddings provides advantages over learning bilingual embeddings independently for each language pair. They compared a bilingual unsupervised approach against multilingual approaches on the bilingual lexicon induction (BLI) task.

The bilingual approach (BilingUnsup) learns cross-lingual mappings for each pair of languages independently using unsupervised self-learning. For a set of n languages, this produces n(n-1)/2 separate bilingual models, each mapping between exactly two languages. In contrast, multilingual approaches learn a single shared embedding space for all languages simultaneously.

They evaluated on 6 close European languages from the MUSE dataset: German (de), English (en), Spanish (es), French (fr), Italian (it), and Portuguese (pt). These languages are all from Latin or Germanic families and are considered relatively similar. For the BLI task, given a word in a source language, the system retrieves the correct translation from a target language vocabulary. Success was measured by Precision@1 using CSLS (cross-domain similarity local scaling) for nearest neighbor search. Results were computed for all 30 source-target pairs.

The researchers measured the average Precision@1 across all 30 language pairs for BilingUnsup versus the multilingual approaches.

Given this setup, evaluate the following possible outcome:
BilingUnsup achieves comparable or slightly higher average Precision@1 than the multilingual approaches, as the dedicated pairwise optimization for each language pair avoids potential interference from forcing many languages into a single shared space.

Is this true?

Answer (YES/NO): NO